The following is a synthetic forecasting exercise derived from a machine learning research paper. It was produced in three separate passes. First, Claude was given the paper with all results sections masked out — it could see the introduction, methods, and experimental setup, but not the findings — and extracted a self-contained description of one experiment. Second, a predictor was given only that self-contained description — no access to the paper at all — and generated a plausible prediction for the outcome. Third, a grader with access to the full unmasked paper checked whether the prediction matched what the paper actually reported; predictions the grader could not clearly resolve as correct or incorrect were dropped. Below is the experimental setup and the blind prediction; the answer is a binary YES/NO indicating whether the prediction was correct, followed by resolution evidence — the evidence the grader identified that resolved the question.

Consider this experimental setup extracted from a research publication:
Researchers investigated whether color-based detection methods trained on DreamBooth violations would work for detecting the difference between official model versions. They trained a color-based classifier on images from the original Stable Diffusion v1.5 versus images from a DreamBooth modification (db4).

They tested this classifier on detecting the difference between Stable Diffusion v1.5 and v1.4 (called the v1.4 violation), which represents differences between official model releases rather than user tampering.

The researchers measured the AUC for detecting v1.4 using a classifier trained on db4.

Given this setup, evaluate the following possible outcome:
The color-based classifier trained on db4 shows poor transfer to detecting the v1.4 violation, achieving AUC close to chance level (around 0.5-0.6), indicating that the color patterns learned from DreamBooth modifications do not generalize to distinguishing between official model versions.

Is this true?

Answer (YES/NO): NO